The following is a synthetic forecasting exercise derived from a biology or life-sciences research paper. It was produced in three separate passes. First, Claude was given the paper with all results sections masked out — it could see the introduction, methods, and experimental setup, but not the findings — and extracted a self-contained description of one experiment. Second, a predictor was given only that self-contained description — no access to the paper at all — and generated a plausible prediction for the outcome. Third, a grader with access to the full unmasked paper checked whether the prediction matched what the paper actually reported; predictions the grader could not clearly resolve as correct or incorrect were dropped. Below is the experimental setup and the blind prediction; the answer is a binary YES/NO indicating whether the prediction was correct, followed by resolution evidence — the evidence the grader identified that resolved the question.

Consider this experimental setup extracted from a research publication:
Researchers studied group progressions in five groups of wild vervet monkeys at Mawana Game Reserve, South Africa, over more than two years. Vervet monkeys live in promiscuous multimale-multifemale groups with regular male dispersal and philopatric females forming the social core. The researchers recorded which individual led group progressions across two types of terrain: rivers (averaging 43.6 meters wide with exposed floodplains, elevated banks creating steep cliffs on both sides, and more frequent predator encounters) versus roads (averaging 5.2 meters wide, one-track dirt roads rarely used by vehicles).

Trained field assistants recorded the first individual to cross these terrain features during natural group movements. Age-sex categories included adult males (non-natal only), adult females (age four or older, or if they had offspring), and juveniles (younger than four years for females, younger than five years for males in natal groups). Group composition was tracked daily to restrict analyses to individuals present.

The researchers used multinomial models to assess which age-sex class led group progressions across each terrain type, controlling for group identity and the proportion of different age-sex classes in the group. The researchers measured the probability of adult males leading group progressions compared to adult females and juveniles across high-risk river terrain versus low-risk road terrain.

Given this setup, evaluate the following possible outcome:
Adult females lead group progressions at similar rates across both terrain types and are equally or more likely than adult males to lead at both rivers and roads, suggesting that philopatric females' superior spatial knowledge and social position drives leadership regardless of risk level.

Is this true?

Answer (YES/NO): NO